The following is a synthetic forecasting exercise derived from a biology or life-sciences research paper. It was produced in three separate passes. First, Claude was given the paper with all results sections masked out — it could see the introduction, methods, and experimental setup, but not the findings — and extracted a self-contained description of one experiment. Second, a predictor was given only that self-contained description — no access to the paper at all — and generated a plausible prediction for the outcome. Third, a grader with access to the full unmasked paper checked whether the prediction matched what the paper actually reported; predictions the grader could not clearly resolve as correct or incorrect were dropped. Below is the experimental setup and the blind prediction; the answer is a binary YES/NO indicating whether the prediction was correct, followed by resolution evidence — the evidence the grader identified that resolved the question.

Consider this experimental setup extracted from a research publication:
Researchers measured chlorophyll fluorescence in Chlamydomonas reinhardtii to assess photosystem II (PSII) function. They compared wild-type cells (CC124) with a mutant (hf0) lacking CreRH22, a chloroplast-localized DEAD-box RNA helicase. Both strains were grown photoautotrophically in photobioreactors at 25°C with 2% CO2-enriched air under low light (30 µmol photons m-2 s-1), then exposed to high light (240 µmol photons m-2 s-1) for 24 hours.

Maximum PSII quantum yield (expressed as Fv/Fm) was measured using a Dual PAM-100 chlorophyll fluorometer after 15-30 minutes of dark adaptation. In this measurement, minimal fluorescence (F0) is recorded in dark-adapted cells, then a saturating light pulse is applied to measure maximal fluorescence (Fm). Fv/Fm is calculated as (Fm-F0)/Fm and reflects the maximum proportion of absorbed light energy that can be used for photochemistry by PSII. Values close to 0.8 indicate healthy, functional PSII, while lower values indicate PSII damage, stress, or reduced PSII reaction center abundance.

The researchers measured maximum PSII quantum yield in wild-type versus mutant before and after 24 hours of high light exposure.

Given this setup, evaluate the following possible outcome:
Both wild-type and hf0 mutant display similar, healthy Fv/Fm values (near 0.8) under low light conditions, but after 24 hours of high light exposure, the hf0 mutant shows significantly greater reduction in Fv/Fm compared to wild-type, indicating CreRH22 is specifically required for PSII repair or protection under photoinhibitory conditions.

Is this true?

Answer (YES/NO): YES